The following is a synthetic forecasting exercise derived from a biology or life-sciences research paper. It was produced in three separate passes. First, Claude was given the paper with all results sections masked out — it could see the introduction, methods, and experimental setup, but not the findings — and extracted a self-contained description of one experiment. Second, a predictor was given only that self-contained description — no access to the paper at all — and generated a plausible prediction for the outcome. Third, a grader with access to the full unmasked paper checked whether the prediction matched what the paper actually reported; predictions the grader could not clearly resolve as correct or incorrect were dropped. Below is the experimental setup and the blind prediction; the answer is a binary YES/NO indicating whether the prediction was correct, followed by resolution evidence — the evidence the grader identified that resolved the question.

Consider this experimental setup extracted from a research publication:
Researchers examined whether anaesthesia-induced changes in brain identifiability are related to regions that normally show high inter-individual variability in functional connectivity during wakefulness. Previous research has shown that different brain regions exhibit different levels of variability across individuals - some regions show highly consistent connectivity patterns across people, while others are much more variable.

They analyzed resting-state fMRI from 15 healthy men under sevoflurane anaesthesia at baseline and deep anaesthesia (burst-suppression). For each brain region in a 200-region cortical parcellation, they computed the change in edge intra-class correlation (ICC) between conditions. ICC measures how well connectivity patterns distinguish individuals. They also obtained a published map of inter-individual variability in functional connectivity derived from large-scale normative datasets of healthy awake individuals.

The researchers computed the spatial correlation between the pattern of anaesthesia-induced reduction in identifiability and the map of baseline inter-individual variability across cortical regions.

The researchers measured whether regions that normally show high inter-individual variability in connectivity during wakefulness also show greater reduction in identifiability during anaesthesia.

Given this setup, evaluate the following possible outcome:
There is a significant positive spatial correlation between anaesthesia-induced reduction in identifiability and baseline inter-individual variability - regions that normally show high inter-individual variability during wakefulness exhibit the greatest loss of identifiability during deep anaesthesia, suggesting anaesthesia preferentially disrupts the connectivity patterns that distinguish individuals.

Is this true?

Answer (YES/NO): YES